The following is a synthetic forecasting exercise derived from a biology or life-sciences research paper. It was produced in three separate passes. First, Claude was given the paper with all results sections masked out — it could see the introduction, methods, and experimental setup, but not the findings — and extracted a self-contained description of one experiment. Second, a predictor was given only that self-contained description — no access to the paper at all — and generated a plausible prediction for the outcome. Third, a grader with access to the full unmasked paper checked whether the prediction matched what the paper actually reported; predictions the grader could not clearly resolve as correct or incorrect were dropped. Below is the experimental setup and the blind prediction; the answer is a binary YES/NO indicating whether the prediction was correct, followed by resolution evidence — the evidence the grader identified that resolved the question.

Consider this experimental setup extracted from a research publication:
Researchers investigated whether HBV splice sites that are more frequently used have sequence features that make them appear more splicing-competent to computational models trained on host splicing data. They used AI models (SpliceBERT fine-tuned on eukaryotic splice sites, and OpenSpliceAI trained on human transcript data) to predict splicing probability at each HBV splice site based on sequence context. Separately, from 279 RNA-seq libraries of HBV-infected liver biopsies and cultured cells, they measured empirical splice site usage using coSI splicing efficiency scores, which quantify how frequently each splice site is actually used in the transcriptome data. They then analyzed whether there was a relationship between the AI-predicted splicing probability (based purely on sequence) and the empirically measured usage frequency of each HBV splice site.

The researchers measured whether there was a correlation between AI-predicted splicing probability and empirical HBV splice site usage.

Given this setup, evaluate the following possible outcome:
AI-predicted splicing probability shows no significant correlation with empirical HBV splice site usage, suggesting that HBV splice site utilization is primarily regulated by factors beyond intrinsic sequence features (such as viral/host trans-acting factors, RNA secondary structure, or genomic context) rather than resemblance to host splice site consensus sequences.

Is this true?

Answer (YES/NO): NO